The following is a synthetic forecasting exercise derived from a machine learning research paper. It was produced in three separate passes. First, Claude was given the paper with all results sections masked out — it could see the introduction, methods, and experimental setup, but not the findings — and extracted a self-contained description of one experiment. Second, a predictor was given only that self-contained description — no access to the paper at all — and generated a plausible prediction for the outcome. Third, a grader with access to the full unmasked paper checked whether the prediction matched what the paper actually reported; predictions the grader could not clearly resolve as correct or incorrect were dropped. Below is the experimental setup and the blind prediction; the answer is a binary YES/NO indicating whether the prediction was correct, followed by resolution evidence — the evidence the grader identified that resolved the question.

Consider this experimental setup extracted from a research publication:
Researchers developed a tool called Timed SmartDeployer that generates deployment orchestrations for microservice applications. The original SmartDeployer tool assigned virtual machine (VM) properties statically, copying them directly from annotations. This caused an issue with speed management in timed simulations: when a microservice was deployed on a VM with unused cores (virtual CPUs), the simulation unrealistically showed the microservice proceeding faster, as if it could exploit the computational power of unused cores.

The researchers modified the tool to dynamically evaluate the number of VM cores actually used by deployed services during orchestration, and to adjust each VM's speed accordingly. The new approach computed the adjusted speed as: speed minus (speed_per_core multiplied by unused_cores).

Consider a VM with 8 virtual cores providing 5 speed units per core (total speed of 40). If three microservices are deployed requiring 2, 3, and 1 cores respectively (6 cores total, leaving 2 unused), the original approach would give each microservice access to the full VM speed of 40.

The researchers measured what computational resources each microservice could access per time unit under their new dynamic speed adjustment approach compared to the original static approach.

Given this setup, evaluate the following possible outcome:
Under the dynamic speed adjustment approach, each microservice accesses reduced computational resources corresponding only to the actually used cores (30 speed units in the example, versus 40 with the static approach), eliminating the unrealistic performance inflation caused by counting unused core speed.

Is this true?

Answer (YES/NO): YES